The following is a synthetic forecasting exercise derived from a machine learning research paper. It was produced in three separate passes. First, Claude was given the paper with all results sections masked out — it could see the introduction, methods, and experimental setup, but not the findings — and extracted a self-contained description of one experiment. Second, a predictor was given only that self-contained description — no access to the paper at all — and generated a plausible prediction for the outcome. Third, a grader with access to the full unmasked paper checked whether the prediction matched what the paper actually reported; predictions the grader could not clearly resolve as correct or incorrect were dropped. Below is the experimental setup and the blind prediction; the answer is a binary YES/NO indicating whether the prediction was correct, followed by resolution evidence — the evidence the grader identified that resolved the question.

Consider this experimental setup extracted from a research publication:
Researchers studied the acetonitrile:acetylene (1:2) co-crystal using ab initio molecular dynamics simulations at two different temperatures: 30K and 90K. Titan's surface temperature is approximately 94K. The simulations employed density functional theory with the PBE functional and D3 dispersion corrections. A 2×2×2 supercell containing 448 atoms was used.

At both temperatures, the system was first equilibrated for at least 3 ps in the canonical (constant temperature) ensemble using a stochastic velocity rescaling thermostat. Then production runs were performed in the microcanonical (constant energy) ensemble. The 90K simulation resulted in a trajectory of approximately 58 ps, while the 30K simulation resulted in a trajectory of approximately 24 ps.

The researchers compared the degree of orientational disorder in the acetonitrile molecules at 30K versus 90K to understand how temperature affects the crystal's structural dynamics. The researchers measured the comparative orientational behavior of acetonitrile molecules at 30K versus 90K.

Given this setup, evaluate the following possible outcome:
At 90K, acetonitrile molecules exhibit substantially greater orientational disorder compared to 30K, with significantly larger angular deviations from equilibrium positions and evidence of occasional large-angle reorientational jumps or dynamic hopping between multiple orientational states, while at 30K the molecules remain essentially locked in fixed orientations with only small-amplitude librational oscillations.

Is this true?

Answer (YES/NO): NO